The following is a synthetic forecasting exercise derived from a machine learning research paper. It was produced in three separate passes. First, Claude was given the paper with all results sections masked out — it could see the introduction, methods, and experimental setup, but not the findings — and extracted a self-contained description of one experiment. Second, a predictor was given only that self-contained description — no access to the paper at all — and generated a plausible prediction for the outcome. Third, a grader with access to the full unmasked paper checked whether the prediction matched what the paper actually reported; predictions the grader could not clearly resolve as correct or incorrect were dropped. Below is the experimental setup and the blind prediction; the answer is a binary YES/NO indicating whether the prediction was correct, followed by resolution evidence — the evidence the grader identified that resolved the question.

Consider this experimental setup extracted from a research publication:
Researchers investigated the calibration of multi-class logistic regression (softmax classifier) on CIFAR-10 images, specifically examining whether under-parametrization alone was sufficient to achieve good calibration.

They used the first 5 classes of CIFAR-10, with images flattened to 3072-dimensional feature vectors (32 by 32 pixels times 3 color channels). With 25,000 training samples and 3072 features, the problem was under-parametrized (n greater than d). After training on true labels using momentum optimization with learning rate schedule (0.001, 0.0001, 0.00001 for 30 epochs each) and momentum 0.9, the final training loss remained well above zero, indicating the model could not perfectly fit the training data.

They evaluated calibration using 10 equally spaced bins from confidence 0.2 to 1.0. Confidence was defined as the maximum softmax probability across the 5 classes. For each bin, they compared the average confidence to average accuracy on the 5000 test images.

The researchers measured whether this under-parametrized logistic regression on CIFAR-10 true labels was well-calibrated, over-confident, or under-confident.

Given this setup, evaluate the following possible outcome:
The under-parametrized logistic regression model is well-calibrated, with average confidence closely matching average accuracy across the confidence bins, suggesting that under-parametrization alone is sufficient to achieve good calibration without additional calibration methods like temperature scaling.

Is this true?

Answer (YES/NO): NO